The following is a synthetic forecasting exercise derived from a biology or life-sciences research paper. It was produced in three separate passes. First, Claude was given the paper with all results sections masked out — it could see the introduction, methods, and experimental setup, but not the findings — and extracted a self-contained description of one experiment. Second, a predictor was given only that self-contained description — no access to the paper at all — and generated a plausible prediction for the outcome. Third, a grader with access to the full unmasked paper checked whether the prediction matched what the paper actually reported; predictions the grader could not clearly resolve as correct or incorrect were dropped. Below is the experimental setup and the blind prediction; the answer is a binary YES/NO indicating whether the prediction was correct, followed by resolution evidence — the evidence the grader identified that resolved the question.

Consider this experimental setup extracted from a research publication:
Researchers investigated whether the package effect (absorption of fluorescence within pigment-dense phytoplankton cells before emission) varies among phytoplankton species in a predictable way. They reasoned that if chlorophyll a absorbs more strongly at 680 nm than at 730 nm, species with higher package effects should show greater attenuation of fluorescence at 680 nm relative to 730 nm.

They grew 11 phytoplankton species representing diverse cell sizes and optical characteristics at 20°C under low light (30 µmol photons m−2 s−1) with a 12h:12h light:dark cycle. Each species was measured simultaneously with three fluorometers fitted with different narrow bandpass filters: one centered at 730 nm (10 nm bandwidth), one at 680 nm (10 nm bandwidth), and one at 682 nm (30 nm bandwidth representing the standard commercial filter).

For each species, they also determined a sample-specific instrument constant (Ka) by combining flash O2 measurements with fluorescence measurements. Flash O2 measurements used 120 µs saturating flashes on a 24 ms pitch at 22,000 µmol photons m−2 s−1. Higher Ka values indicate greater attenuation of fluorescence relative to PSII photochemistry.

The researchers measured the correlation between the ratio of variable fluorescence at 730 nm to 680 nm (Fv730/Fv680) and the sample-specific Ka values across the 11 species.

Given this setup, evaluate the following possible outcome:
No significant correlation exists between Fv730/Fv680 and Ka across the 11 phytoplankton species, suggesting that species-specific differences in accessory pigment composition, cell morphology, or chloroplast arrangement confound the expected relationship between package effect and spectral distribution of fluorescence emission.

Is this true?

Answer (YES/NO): NO